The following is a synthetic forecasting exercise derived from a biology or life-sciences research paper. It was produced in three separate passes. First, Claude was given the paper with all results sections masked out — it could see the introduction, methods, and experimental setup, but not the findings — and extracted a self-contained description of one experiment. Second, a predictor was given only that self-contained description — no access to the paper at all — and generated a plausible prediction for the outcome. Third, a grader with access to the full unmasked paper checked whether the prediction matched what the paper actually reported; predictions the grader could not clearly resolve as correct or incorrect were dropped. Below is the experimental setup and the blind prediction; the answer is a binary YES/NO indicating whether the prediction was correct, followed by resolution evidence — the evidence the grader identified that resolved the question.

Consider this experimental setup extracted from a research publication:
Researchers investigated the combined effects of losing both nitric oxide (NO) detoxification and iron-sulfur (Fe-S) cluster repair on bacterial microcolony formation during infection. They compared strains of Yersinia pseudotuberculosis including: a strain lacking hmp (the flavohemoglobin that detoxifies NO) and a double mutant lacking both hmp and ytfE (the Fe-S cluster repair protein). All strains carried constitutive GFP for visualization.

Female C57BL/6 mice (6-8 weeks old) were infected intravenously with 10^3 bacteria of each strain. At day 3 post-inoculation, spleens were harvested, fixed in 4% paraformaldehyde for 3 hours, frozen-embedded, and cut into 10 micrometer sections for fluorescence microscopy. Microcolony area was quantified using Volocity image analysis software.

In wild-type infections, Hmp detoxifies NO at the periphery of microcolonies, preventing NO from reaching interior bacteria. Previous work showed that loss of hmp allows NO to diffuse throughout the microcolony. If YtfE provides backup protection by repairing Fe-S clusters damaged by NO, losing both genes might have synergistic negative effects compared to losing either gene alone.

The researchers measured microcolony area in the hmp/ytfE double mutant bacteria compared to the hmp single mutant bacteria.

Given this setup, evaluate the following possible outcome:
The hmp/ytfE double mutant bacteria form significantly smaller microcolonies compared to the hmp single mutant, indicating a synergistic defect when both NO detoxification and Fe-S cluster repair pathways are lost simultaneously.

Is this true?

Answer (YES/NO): YES